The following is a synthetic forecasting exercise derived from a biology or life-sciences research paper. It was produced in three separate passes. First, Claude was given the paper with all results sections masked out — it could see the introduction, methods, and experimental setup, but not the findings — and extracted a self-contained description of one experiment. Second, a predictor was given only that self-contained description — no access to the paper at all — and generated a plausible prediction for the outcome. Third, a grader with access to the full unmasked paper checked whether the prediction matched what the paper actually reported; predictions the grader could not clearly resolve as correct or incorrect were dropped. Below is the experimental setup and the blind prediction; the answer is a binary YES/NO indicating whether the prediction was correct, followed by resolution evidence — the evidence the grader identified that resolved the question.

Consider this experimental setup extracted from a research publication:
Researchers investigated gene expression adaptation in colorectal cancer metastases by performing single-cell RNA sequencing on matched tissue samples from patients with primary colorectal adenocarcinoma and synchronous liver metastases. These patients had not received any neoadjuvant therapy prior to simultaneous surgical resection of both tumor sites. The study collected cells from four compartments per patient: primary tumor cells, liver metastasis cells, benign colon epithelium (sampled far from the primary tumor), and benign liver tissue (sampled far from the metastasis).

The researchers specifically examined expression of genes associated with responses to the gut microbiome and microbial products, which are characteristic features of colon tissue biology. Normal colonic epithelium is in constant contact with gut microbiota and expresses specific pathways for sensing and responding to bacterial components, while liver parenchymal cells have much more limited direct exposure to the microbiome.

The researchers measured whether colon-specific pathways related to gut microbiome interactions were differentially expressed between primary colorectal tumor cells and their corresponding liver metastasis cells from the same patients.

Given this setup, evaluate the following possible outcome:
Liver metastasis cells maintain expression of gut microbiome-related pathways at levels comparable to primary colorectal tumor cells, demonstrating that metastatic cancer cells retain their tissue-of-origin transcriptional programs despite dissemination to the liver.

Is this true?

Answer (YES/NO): NO